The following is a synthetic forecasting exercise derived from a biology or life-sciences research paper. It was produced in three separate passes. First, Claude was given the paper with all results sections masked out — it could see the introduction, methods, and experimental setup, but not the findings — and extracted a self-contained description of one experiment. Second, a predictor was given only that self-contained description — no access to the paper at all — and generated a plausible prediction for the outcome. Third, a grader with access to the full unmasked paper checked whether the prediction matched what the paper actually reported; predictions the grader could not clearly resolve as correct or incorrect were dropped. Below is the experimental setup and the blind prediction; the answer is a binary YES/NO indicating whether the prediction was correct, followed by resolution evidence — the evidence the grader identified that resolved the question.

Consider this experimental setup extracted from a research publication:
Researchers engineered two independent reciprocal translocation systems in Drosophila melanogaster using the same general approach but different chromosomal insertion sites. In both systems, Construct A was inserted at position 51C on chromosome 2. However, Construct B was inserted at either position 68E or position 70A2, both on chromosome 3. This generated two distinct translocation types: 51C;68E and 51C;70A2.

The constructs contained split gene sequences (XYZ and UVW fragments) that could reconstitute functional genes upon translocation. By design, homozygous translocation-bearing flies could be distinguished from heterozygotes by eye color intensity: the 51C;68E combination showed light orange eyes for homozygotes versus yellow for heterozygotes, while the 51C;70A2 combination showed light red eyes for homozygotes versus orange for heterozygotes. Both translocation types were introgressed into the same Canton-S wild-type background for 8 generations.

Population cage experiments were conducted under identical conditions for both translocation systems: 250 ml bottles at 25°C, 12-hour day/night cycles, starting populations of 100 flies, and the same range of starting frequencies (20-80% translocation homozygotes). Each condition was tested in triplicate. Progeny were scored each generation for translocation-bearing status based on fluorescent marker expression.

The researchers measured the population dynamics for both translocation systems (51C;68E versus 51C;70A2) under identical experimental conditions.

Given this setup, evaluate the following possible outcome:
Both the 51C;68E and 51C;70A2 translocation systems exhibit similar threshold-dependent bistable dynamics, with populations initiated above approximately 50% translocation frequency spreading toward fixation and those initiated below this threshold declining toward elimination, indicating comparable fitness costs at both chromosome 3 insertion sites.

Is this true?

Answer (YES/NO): YES